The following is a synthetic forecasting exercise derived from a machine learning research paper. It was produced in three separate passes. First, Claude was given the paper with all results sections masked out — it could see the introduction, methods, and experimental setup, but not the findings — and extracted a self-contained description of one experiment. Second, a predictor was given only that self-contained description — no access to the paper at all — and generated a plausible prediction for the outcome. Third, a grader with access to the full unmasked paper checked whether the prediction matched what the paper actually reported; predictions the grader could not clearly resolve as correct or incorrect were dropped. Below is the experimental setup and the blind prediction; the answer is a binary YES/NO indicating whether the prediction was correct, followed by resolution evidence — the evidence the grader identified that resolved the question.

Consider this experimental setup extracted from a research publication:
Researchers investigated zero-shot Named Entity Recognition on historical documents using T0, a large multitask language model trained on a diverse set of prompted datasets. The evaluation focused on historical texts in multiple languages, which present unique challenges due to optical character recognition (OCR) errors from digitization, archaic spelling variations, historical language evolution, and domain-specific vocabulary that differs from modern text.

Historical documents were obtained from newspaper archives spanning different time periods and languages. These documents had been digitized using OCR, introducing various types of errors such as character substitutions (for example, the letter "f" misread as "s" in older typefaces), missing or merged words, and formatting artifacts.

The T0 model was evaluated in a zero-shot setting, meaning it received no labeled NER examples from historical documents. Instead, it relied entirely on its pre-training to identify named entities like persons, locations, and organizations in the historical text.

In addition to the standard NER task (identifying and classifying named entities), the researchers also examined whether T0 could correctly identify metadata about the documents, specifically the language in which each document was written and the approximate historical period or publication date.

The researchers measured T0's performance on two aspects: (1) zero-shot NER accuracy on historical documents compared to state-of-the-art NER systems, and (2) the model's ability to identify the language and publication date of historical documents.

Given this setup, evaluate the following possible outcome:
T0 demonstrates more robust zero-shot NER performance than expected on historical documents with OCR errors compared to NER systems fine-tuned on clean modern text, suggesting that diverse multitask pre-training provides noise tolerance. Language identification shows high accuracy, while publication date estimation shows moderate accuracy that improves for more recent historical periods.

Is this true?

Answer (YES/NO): NO